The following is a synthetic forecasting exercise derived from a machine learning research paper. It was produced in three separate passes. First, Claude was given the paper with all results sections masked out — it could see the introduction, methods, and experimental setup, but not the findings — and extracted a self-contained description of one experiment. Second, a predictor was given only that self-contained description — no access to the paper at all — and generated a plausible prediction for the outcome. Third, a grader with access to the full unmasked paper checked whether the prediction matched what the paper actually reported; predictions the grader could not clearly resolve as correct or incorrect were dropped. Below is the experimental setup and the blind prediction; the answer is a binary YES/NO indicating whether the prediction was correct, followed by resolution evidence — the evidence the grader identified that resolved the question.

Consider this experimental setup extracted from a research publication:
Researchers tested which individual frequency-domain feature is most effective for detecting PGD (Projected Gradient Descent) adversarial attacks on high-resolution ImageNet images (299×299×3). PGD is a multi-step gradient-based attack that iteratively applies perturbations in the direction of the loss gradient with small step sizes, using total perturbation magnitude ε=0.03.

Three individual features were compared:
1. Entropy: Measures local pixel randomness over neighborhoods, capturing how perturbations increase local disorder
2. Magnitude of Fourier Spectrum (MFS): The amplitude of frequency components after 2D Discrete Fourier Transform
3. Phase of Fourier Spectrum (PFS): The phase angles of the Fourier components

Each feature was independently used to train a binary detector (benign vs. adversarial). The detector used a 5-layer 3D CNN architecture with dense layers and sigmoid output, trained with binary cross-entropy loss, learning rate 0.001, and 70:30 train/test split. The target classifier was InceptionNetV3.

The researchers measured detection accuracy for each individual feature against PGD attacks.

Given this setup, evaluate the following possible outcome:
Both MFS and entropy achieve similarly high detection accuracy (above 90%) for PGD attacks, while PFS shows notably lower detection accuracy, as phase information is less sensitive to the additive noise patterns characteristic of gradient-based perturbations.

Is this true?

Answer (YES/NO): NO